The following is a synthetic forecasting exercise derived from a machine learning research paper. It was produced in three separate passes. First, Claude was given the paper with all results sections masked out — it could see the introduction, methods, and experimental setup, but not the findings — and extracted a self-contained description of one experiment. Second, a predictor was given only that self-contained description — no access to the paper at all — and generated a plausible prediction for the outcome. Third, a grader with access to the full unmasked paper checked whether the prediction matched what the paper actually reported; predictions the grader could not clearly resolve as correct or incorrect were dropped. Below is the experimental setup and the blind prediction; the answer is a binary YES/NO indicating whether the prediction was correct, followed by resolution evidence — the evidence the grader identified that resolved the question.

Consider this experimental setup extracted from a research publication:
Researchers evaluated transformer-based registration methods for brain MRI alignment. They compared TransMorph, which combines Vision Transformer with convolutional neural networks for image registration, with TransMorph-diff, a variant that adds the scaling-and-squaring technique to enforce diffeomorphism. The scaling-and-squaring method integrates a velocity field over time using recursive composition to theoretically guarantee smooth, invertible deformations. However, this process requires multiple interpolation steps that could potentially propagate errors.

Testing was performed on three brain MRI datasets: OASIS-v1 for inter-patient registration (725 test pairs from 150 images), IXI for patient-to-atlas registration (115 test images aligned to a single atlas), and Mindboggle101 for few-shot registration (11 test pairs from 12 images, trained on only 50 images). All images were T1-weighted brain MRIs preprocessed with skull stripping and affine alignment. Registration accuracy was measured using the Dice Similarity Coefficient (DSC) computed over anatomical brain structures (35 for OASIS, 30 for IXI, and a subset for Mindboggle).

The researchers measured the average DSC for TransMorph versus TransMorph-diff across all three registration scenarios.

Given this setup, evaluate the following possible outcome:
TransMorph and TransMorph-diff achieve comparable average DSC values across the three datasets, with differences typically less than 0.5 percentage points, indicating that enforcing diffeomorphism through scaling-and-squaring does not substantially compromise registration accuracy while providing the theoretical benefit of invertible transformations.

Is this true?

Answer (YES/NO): NO